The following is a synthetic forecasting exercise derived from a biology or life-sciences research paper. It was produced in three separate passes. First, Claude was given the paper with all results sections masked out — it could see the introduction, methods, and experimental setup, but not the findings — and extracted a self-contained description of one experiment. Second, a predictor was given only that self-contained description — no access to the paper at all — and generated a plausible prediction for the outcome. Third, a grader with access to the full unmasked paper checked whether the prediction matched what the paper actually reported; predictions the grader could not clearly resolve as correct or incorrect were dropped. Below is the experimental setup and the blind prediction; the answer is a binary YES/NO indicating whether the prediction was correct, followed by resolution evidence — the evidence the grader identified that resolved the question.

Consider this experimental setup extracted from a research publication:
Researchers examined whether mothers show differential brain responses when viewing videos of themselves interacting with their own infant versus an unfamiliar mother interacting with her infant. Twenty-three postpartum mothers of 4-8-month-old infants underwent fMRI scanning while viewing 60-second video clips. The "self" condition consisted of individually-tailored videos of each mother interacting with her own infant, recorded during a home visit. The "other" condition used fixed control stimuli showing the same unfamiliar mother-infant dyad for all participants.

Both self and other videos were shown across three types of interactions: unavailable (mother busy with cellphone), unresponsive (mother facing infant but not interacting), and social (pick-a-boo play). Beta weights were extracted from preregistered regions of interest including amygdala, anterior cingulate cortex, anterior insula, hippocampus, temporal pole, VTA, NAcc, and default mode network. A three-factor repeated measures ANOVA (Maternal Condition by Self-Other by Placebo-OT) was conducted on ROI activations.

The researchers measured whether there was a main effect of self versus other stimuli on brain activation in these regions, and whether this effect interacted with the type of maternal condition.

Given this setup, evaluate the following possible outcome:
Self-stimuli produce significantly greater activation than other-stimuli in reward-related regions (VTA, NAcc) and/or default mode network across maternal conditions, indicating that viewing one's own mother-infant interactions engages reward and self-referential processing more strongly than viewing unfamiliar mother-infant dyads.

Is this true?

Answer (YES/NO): NO